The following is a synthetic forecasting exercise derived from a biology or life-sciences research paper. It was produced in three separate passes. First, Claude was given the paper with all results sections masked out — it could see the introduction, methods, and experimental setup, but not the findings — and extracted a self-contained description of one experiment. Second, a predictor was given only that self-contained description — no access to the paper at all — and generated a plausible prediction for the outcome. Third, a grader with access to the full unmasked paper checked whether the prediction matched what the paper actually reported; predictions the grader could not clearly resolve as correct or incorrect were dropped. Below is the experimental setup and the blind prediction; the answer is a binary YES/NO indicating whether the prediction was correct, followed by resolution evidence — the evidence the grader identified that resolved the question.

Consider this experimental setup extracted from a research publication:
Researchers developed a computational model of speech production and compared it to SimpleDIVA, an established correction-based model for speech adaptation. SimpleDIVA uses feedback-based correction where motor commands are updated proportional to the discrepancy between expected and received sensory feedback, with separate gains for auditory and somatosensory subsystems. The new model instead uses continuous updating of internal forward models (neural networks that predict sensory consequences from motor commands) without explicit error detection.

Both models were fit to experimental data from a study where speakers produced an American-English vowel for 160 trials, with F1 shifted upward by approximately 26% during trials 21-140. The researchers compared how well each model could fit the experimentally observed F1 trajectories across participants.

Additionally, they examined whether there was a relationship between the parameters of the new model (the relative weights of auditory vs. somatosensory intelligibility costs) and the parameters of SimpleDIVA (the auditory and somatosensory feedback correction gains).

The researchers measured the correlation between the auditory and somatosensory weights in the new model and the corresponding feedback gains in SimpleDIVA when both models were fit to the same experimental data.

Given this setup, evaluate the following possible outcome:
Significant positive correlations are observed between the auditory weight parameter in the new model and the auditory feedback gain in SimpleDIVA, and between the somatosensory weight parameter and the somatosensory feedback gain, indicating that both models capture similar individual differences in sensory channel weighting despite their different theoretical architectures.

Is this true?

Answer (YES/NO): YES